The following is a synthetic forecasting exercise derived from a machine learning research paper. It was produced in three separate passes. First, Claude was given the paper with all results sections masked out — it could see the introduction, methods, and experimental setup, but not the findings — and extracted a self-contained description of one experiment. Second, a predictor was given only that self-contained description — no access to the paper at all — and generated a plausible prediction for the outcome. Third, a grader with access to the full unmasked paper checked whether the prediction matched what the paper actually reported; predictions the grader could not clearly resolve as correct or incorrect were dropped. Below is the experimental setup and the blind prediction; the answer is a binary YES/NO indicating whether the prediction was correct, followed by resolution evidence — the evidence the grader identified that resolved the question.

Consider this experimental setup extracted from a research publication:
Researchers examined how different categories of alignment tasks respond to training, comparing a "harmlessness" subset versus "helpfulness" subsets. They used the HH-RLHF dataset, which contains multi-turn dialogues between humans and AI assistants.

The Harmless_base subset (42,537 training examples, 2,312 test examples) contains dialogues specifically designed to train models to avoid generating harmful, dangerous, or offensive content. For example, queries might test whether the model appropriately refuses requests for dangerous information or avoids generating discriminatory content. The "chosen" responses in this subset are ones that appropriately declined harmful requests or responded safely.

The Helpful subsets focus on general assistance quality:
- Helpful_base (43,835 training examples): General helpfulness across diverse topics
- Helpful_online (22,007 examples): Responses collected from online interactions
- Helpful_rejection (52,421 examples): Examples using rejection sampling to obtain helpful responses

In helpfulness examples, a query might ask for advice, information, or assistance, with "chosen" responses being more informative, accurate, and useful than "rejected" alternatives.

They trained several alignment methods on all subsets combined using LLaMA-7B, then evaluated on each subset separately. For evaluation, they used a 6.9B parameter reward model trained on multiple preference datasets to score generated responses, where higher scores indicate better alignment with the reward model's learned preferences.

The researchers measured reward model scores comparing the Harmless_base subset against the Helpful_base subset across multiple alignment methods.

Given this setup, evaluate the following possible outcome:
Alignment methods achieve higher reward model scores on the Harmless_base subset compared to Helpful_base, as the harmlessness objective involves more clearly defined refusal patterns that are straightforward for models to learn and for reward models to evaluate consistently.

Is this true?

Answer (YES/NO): YES